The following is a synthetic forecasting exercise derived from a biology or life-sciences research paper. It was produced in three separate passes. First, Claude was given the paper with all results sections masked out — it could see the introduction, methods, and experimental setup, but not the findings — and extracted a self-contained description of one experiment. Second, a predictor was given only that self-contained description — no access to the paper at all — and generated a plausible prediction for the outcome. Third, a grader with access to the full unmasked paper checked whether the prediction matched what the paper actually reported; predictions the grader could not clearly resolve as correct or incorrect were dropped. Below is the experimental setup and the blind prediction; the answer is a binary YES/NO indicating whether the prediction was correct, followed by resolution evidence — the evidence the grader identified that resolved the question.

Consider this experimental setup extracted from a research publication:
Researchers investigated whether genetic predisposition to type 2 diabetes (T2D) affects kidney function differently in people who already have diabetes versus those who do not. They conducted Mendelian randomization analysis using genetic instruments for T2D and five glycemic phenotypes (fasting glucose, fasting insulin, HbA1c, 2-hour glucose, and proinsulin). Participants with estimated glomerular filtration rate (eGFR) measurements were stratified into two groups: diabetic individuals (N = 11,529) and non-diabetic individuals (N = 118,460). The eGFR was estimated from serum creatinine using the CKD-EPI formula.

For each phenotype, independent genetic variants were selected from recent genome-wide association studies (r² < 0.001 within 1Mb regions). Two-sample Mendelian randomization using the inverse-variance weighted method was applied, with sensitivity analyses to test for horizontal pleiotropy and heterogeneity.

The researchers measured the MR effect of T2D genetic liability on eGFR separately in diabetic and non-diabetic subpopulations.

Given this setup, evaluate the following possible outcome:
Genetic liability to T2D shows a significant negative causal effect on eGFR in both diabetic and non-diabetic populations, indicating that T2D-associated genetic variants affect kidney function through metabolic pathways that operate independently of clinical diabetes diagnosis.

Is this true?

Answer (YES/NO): NO